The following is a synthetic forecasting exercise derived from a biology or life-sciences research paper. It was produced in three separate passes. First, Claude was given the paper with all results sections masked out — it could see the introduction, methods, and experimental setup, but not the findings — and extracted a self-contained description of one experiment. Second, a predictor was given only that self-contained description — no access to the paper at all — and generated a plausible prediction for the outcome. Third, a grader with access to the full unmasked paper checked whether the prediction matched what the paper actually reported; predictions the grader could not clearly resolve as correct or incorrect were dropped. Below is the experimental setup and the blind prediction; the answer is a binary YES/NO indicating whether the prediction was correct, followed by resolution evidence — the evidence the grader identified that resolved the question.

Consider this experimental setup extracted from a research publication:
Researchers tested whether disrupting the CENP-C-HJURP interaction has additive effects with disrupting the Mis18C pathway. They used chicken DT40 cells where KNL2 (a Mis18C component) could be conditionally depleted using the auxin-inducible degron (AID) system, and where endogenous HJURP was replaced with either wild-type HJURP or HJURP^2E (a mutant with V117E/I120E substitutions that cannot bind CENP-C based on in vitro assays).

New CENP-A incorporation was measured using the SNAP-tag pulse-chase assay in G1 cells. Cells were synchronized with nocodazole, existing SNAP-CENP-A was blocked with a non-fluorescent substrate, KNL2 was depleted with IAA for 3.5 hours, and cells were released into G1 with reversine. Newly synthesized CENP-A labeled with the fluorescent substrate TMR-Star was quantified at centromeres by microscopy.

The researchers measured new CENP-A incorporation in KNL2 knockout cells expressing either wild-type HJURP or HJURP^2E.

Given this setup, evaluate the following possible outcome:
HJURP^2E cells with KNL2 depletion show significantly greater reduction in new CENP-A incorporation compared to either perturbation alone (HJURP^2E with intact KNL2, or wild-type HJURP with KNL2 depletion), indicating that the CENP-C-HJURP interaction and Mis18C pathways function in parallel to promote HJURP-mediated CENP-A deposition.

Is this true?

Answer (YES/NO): YES